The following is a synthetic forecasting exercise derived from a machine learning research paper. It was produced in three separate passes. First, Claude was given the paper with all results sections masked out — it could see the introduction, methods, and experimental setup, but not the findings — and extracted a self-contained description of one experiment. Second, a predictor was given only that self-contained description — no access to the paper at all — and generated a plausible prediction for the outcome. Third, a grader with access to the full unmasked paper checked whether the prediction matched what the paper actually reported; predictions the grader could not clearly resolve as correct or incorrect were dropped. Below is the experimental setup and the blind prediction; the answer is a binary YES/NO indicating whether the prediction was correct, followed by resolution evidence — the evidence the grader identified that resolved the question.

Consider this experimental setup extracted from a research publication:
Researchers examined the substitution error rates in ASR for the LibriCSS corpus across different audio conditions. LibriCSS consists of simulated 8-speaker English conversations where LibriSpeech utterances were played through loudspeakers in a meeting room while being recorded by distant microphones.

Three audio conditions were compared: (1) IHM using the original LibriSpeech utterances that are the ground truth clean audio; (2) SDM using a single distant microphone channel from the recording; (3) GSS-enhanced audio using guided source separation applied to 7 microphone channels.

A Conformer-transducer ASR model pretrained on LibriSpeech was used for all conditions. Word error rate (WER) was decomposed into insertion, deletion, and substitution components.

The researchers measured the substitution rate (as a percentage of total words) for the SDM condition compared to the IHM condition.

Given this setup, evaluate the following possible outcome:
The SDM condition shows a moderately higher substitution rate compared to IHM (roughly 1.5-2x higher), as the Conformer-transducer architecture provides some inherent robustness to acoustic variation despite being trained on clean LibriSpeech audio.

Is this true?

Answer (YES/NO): NO